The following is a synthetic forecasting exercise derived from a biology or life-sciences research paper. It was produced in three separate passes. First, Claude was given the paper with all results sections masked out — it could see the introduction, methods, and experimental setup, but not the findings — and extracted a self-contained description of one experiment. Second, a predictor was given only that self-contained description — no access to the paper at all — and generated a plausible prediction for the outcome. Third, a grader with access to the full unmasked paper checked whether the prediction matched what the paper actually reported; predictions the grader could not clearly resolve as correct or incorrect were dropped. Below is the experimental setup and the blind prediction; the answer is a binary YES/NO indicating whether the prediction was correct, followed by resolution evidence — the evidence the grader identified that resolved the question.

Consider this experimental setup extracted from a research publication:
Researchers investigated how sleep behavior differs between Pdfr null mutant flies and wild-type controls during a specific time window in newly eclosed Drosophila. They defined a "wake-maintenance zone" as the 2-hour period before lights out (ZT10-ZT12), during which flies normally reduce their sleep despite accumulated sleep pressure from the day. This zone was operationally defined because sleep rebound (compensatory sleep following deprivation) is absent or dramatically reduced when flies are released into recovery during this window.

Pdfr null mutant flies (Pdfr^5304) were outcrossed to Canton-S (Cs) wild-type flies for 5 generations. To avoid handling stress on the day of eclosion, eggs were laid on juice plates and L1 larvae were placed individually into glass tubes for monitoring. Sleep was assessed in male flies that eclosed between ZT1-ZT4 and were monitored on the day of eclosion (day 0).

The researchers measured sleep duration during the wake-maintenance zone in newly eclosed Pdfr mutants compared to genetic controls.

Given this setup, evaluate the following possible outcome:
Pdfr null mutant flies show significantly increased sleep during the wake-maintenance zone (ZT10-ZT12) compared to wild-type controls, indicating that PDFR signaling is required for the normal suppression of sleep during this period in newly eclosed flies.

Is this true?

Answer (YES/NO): YES